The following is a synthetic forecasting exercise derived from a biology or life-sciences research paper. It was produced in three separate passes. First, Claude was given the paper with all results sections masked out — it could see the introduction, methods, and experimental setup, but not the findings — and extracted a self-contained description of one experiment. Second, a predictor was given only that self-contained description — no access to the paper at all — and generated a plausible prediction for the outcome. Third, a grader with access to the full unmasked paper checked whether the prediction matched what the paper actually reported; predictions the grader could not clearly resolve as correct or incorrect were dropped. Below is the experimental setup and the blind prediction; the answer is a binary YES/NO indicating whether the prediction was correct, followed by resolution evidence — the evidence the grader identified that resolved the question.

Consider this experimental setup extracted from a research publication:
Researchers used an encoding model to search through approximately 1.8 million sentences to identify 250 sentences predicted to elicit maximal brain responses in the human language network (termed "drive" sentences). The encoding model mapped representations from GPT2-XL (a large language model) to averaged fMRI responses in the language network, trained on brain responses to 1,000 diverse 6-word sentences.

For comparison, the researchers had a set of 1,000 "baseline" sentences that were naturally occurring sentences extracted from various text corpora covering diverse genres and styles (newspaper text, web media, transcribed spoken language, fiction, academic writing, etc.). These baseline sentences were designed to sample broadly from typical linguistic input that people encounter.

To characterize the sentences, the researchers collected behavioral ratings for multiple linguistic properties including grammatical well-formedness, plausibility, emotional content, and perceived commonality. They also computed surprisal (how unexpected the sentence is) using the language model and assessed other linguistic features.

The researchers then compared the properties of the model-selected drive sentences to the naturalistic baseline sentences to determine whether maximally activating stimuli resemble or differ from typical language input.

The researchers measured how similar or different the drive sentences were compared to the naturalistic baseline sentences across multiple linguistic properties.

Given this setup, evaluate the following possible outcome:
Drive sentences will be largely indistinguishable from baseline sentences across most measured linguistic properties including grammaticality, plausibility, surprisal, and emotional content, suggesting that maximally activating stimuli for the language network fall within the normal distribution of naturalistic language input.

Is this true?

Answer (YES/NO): NO